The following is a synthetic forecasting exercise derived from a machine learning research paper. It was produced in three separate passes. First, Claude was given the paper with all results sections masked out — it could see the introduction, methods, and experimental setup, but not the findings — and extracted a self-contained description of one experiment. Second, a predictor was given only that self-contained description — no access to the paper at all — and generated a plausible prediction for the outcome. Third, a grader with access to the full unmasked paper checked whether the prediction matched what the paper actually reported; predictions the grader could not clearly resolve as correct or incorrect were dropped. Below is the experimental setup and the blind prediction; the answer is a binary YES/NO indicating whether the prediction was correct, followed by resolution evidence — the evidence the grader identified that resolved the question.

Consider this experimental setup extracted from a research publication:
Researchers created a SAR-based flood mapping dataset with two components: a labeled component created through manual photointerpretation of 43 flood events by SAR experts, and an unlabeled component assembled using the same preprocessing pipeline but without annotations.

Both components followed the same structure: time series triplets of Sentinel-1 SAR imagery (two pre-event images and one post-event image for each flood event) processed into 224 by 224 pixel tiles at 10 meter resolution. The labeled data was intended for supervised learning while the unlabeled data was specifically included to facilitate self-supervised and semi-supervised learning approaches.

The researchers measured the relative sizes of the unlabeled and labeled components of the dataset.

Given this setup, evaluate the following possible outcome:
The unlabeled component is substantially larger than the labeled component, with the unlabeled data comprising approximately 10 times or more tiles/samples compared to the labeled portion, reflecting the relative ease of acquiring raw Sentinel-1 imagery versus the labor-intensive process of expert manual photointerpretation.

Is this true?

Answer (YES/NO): NO